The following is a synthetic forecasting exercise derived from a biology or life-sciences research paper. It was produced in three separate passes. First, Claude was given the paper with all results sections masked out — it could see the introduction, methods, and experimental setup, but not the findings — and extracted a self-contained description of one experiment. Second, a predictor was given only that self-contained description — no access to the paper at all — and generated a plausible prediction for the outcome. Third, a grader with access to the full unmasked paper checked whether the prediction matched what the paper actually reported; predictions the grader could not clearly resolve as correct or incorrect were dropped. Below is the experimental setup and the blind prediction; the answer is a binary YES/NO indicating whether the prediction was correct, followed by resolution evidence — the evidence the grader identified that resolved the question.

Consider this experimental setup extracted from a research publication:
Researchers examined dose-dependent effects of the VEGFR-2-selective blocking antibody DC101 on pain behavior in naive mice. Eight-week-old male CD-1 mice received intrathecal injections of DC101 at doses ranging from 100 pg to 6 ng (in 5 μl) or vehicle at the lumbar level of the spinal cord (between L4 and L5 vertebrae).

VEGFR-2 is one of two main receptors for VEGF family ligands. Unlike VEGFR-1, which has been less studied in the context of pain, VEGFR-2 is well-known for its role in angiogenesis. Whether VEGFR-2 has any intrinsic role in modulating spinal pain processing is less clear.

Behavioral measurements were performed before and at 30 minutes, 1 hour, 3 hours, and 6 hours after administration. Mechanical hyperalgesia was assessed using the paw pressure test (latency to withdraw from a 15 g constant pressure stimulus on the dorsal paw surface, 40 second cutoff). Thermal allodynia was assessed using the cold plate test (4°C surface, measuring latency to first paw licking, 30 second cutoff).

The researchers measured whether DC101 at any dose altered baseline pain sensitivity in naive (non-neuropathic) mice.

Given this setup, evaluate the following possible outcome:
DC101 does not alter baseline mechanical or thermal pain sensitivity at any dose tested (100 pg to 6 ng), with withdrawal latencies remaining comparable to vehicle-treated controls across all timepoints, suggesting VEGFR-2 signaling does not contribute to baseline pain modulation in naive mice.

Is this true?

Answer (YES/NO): NO